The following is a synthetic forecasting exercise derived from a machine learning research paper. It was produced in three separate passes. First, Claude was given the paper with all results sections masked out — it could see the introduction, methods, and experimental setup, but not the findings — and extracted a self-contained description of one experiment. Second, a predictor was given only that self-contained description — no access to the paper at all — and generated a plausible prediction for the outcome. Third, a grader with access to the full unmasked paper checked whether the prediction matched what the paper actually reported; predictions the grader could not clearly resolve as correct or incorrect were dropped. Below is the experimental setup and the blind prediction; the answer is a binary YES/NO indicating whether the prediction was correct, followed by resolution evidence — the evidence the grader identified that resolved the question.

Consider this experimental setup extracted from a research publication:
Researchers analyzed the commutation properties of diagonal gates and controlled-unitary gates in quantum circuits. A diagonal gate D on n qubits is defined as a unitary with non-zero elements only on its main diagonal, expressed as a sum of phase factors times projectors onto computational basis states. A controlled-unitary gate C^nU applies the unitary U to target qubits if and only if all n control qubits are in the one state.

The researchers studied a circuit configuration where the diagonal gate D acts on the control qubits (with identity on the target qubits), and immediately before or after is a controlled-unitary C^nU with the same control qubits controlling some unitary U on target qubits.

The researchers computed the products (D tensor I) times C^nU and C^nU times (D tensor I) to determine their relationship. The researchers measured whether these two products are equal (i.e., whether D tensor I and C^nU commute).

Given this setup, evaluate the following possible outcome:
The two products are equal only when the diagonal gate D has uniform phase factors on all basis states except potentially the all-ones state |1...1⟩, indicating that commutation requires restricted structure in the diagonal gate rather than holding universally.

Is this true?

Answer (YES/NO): NO